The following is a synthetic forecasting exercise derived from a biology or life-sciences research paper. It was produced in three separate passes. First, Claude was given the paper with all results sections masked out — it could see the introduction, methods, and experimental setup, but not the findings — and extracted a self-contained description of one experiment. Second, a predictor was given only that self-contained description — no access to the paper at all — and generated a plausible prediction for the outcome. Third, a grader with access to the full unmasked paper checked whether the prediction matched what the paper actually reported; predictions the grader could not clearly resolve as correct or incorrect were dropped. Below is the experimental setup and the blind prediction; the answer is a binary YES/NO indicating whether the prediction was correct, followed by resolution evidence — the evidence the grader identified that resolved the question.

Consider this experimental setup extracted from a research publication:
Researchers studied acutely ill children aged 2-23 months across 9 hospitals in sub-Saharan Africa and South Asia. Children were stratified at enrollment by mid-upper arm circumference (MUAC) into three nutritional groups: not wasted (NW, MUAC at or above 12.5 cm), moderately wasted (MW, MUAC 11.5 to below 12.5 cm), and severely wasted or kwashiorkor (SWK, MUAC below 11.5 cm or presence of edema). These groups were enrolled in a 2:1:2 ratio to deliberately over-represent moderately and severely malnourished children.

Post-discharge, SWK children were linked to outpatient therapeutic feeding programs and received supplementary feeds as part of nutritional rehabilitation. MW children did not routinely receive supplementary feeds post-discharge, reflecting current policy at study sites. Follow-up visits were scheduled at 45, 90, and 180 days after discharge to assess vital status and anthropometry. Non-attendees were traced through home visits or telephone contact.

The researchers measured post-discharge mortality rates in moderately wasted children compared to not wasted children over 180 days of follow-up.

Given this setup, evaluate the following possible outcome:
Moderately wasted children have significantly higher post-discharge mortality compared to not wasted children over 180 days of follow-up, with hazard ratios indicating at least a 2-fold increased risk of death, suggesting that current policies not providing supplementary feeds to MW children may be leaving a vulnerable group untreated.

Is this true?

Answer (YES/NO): YES